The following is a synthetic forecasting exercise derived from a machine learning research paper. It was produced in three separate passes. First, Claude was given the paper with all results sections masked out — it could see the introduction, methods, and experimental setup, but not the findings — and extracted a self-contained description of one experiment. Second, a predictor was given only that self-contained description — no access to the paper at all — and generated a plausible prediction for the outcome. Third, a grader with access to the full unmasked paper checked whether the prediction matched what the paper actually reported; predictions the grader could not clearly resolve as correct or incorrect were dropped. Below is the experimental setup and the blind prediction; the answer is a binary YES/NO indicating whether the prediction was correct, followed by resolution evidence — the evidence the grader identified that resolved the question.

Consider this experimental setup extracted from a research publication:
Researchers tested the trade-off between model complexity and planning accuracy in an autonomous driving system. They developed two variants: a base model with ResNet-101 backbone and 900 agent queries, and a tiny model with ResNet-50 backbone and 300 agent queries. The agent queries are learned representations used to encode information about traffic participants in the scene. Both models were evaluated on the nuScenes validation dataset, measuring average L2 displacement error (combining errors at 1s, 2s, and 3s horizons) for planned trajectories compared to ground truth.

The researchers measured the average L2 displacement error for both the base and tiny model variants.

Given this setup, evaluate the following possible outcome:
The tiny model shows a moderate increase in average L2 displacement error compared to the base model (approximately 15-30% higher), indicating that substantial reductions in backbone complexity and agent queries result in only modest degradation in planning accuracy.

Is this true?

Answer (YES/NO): NO